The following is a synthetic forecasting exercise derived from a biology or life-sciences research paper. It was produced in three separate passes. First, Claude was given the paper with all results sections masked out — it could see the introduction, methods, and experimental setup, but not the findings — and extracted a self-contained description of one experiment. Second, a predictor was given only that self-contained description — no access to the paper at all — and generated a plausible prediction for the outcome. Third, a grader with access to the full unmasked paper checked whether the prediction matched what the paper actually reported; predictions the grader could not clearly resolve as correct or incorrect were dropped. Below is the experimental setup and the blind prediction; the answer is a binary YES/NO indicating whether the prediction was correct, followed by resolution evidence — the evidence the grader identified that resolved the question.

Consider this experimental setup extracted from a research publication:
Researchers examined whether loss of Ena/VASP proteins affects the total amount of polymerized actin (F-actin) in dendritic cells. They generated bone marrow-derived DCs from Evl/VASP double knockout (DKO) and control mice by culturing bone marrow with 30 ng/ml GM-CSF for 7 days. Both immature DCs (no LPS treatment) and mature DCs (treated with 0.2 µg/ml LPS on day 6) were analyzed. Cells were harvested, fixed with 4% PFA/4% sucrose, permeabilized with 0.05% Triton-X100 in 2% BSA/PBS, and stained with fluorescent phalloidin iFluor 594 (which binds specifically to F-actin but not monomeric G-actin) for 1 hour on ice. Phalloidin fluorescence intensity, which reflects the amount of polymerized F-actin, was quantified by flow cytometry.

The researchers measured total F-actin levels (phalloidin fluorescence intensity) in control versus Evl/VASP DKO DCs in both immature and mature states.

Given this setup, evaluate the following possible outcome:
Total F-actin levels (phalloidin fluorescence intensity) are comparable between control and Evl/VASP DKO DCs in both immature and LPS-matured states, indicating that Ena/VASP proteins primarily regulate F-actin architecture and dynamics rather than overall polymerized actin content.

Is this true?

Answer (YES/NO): NO